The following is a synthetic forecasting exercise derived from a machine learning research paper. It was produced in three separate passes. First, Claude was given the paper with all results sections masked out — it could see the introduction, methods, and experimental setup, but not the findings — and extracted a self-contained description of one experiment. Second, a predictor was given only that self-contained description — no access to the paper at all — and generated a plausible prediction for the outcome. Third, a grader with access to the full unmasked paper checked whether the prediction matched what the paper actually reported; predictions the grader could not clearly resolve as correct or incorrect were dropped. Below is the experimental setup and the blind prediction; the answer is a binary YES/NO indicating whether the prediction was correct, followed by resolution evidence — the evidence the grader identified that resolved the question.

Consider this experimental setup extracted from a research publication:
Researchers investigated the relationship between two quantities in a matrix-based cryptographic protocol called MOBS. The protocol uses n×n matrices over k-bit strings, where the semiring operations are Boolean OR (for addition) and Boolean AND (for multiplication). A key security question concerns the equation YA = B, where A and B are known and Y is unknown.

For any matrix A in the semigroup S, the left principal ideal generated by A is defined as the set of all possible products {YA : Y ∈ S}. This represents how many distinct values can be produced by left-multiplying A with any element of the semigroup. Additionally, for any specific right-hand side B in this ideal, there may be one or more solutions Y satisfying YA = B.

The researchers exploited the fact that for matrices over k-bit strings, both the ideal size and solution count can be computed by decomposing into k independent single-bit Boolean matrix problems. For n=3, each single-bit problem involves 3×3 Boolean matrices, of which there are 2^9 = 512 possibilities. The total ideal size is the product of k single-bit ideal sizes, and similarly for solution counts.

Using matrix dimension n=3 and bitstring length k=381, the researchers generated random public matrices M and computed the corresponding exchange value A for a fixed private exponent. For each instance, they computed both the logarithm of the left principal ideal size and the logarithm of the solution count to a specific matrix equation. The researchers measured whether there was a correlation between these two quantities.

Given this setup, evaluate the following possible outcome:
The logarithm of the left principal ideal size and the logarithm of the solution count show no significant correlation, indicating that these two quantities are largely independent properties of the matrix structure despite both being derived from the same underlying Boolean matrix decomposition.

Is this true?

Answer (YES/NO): NO